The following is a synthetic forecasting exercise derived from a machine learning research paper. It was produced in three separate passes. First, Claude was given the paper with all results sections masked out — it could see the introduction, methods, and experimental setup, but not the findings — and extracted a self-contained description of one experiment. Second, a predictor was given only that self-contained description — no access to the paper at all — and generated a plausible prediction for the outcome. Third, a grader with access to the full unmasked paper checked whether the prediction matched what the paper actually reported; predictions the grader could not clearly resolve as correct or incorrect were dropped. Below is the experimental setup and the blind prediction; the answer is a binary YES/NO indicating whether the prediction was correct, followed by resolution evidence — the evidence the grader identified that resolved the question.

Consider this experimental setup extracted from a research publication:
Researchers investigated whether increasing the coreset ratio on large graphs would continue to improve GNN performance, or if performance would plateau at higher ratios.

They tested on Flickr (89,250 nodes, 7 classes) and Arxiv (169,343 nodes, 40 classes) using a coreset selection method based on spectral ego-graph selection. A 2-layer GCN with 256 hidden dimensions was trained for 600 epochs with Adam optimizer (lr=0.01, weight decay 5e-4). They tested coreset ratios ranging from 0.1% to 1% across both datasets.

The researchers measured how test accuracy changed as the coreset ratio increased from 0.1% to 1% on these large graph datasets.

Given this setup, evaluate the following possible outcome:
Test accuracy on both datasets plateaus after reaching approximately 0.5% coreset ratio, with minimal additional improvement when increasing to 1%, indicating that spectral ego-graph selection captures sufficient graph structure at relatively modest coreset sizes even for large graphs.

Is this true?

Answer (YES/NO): NO